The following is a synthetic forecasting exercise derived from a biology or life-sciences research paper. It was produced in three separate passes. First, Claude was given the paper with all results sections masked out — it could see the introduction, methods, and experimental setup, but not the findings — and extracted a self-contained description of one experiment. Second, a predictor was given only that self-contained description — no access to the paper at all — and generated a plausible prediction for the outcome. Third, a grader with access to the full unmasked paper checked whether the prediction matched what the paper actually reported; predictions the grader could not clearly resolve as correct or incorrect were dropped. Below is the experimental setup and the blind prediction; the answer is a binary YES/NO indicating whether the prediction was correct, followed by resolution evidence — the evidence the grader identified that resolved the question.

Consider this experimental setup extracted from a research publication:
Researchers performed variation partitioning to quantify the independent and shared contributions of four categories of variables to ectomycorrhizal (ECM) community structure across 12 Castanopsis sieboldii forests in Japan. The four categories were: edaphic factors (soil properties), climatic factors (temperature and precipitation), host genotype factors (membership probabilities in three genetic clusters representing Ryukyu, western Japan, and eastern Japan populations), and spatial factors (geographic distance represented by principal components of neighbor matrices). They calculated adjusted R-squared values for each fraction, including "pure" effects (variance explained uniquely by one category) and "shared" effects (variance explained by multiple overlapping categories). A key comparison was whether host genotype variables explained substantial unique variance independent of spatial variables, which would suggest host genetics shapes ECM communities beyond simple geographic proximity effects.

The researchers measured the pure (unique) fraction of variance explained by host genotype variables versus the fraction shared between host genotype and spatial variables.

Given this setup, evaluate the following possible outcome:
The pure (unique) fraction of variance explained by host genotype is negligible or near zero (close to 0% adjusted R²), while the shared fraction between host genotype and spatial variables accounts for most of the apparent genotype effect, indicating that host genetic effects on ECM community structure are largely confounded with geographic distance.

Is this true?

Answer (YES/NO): NO